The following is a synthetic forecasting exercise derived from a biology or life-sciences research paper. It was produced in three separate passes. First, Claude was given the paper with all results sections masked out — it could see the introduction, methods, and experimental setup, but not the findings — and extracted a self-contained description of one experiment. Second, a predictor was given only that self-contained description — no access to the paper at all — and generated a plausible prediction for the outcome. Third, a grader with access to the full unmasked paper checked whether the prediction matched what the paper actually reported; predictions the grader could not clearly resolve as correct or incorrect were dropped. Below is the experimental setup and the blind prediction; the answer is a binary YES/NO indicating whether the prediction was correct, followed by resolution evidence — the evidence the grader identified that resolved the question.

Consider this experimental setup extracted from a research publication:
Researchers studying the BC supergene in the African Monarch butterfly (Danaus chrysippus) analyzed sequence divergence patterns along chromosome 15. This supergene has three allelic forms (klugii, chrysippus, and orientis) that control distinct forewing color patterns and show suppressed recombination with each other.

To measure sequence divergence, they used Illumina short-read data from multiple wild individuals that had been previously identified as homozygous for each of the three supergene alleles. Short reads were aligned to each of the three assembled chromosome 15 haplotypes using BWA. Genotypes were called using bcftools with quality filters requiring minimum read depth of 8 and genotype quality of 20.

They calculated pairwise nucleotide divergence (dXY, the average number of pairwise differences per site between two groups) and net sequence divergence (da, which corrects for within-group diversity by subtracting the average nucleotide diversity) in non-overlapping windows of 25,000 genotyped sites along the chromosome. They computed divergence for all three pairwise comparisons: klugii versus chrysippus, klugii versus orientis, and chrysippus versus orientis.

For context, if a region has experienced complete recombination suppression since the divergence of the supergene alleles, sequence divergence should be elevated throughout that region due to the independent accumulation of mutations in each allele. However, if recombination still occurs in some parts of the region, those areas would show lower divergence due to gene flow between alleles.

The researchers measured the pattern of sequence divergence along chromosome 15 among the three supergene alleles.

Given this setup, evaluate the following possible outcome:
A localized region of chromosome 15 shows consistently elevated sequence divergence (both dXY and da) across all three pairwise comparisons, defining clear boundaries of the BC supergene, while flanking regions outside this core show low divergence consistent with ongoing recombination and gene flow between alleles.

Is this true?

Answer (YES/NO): NO